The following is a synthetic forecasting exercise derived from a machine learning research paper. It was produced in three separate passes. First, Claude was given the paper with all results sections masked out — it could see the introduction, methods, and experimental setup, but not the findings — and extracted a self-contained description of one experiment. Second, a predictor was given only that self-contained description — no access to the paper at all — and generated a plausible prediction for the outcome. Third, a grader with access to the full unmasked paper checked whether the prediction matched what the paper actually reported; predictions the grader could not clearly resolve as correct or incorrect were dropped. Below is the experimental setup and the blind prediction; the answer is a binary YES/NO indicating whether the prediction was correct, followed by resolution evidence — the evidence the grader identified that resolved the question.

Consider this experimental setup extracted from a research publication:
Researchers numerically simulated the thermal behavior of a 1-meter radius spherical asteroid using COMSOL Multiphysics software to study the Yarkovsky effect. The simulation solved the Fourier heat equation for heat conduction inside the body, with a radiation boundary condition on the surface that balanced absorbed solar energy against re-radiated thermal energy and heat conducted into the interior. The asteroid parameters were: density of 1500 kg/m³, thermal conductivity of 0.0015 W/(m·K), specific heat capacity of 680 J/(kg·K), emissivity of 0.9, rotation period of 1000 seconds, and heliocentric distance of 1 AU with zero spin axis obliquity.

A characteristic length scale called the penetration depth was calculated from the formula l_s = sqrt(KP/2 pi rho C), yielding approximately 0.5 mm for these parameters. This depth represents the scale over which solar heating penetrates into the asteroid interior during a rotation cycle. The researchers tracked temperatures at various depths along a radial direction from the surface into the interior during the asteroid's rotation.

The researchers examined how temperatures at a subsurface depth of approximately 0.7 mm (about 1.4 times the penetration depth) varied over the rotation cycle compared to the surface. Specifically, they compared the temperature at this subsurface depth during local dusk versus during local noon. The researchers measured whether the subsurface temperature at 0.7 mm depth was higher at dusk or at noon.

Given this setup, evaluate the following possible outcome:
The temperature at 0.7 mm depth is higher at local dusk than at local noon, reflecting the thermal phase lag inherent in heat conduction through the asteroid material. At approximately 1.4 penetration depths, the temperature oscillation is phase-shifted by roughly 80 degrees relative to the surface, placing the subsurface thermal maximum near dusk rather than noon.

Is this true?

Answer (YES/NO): YES